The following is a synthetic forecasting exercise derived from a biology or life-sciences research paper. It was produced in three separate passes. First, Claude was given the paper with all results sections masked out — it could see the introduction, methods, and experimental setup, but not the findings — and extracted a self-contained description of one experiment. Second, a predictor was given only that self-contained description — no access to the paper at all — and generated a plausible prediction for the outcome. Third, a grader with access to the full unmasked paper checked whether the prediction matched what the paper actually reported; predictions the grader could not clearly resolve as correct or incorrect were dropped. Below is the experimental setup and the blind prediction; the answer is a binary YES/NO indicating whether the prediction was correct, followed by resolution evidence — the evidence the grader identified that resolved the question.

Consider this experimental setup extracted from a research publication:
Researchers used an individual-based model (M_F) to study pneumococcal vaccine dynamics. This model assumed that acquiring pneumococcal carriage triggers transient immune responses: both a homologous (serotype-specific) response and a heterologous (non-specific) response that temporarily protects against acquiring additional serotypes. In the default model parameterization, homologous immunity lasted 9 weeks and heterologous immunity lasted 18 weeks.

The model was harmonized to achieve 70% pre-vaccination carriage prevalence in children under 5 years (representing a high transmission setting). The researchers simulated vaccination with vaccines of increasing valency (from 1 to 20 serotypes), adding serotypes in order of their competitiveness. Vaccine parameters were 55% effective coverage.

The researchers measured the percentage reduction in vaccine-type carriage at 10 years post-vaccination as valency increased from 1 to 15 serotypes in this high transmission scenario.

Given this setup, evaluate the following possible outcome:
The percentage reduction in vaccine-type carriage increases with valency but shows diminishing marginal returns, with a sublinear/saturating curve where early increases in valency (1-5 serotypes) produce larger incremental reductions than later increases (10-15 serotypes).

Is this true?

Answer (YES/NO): NO